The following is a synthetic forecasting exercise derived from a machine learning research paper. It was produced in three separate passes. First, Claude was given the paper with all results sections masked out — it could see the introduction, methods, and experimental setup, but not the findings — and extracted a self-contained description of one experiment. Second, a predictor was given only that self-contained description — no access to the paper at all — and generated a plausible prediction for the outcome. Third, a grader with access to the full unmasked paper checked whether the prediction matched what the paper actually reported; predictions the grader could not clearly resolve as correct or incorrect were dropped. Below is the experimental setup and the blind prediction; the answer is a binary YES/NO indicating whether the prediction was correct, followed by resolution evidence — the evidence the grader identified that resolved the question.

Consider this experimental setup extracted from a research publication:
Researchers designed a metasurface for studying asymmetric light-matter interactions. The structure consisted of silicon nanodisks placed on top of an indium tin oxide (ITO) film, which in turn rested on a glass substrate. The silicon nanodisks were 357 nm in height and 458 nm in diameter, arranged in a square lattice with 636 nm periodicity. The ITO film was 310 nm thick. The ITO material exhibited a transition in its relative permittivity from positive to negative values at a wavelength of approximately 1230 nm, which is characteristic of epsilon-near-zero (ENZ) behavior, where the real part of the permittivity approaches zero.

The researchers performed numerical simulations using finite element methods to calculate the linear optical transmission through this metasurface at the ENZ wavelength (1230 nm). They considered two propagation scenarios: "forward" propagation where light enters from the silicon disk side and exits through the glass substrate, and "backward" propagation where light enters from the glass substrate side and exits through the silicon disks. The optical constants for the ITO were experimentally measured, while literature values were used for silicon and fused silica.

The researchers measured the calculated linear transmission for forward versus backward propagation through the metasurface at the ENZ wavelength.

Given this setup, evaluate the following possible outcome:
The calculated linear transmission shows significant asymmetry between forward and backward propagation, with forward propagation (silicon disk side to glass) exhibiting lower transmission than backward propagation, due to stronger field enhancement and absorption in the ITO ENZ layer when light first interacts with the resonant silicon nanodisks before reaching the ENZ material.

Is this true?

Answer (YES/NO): NO